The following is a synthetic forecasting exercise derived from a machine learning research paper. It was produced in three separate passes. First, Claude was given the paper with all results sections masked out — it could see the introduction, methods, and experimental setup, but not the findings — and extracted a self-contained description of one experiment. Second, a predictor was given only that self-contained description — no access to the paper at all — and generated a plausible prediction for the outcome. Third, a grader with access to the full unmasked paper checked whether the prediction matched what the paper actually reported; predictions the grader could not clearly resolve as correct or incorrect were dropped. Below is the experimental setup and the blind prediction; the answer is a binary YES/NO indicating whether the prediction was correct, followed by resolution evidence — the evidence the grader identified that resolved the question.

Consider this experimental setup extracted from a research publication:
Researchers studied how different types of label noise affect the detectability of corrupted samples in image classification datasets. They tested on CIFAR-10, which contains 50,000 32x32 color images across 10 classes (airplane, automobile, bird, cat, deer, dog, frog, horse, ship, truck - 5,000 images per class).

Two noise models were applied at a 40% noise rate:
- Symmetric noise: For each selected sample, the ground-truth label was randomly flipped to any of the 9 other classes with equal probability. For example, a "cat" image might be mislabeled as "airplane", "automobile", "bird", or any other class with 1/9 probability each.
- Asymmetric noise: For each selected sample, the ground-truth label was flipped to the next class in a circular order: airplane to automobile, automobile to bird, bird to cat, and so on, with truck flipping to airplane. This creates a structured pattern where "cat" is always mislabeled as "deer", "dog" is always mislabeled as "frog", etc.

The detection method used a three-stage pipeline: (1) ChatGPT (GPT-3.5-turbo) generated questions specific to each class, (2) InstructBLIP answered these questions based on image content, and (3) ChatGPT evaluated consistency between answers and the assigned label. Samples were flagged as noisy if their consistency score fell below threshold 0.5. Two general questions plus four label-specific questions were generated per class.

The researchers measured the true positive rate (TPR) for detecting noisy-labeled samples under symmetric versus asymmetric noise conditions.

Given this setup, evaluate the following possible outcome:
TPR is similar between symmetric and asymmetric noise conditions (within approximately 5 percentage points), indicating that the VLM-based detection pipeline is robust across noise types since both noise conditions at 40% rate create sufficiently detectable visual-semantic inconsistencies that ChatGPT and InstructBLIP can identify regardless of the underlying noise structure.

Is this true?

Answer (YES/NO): YES